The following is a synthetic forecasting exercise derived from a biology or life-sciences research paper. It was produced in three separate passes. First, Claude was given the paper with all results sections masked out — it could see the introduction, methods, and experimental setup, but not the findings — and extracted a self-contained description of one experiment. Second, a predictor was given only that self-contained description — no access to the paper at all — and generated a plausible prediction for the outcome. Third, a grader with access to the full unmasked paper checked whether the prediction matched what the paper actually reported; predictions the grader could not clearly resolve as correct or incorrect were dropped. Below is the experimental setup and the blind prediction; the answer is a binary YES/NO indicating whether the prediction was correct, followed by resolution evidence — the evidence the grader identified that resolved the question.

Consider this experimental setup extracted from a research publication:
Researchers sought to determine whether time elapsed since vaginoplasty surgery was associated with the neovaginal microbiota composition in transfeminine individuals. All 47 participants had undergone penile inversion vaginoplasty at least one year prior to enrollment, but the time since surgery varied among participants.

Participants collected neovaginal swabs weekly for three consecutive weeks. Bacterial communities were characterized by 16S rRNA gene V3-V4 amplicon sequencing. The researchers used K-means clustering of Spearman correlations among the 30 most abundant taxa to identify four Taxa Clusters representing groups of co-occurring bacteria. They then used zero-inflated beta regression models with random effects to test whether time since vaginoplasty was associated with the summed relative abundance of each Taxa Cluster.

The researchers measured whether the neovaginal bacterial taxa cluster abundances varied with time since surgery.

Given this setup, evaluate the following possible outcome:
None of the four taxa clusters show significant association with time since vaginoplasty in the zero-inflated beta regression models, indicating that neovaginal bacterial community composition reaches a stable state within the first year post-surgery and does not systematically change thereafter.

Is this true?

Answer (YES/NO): YES